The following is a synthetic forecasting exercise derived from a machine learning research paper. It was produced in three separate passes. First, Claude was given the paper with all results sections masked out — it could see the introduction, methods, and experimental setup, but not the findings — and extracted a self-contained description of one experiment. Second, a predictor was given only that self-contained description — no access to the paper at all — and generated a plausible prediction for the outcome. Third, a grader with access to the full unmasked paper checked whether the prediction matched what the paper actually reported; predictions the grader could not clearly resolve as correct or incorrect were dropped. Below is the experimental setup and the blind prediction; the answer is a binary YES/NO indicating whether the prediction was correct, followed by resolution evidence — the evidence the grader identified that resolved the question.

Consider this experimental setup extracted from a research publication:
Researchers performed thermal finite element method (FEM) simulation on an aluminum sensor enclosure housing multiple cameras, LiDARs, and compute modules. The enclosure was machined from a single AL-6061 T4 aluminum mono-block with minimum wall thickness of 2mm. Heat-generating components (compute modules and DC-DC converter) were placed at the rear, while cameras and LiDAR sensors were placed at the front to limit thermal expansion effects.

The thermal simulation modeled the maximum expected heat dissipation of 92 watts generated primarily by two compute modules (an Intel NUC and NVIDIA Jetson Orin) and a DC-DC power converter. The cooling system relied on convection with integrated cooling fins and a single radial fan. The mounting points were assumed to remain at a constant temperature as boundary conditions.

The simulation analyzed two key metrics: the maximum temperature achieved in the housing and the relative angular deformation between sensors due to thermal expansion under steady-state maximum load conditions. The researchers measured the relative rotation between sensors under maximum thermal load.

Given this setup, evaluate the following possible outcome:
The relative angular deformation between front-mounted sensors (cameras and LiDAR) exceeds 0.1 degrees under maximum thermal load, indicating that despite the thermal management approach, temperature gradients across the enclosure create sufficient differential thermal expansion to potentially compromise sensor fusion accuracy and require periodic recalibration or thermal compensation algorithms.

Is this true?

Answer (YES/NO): NO